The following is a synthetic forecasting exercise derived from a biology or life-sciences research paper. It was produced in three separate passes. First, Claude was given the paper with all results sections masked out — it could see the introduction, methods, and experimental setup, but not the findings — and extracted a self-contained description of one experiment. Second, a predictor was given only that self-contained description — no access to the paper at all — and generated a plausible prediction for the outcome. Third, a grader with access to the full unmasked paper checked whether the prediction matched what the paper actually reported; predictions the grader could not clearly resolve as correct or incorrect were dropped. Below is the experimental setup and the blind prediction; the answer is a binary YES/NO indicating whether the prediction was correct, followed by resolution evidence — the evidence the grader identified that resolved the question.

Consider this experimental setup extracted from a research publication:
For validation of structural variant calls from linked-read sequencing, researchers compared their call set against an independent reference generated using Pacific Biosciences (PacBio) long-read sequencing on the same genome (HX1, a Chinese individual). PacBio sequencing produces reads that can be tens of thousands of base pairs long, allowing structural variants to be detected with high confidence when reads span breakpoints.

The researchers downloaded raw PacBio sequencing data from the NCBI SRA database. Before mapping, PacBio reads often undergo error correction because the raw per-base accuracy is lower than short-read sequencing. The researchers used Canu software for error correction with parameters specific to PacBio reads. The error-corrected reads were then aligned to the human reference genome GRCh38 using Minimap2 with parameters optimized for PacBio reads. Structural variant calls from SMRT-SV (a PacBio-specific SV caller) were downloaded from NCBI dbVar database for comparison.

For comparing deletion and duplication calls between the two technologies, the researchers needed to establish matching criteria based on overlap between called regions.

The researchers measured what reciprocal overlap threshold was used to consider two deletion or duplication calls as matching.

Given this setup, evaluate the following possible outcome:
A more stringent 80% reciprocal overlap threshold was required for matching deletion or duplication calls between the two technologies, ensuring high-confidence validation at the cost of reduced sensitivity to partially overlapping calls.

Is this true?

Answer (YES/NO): NO